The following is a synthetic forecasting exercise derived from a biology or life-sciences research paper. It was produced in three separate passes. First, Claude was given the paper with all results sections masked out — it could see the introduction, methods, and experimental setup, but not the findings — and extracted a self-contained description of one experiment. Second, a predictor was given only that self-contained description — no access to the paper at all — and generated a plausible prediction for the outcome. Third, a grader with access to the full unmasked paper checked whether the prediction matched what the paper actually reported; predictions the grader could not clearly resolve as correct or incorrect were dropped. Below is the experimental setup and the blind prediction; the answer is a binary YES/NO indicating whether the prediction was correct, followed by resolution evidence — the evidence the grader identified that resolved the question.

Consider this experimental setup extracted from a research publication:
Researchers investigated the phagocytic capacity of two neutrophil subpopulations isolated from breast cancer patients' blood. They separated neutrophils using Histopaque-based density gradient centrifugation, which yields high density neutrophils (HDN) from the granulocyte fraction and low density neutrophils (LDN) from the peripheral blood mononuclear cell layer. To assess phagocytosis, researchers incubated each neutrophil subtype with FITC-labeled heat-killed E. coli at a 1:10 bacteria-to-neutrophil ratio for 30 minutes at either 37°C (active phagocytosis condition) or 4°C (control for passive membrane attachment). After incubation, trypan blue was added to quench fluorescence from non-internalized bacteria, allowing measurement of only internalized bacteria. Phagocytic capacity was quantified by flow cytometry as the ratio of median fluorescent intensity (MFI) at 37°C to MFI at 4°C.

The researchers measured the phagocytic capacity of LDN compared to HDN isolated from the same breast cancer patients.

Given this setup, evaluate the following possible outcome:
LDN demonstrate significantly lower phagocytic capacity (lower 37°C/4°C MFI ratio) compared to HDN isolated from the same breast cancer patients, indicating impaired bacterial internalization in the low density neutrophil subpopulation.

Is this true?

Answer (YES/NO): NO